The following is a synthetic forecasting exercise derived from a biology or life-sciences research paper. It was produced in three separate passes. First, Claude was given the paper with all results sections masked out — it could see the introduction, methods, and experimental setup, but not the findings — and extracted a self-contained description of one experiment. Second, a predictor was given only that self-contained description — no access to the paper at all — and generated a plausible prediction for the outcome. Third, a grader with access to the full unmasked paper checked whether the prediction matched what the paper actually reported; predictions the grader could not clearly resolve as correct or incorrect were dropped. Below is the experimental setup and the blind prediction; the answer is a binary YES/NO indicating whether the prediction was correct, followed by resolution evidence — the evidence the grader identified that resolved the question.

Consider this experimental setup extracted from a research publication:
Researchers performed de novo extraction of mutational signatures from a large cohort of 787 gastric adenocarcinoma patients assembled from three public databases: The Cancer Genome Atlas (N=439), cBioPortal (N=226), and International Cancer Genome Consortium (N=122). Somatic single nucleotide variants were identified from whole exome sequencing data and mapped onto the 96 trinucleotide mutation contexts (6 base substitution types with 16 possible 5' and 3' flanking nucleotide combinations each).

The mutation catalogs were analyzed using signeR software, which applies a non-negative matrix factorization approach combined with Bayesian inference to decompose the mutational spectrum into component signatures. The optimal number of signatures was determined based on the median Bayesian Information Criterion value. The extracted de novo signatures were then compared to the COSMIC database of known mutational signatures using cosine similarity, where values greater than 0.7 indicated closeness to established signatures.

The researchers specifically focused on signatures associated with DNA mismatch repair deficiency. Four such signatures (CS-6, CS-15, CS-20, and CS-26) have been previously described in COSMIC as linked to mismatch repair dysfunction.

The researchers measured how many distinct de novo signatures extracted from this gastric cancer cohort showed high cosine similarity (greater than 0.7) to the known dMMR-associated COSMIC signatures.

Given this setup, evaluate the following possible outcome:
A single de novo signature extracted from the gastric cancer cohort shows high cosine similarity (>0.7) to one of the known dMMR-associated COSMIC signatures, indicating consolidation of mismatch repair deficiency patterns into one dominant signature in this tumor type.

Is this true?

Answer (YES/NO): NO